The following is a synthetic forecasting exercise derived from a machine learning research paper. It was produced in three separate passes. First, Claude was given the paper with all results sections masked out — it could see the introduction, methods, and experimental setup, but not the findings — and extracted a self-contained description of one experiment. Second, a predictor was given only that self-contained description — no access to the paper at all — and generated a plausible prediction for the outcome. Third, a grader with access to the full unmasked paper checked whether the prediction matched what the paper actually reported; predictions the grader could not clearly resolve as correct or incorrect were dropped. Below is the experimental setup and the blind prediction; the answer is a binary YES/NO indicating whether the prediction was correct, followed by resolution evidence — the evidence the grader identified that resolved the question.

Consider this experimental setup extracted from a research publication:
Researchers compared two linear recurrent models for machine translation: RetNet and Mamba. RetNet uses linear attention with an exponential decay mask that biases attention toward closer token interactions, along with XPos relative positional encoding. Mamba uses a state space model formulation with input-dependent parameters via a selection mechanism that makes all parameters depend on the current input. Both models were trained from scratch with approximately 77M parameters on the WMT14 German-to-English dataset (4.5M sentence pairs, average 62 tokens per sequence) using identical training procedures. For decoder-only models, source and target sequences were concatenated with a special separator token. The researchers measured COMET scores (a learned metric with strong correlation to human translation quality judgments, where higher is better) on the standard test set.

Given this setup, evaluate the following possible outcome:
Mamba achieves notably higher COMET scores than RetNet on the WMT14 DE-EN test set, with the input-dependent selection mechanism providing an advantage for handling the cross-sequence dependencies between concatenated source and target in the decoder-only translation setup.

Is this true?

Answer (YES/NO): YES